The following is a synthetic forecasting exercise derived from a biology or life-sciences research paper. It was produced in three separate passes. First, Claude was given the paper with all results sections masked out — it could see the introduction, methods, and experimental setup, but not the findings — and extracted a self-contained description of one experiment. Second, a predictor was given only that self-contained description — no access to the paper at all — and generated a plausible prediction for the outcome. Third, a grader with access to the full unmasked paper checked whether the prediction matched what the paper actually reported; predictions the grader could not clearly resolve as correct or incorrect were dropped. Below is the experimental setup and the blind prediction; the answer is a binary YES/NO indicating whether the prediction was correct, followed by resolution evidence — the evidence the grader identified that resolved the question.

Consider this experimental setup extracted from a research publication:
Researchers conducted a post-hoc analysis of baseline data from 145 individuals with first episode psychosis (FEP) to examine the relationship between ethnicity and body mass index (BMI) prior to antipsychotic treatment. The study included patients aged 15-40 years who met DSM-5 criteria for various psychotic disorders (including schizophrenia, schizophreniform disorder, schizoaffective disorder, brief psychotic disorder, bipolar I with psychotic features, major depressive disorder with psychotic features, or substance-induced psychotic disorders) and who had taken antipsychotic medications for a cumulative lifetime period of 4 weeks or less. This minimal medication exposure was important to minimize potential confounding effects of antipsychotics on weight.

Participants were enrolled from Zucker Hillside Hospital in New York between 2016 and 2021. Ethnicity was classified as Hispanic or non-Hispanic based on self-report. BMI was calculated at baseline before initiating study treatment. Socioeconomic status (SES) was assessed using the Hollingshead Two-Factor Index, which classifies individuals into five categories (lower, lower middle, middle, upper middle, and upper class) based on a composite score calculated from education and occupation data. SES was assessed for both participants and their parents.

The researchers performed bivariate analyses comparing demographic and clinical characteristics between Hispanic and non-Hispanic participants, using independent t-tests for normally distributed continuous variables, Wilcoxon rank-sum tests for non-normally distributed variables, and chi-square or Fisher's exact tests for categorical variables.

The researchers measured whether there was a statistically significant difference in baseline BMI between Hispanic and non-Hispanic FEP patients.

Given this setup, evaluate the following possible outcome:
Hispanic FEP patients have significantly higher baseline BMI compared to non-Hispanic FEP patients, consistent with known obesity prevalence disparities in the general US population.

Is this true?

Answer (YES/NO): YES